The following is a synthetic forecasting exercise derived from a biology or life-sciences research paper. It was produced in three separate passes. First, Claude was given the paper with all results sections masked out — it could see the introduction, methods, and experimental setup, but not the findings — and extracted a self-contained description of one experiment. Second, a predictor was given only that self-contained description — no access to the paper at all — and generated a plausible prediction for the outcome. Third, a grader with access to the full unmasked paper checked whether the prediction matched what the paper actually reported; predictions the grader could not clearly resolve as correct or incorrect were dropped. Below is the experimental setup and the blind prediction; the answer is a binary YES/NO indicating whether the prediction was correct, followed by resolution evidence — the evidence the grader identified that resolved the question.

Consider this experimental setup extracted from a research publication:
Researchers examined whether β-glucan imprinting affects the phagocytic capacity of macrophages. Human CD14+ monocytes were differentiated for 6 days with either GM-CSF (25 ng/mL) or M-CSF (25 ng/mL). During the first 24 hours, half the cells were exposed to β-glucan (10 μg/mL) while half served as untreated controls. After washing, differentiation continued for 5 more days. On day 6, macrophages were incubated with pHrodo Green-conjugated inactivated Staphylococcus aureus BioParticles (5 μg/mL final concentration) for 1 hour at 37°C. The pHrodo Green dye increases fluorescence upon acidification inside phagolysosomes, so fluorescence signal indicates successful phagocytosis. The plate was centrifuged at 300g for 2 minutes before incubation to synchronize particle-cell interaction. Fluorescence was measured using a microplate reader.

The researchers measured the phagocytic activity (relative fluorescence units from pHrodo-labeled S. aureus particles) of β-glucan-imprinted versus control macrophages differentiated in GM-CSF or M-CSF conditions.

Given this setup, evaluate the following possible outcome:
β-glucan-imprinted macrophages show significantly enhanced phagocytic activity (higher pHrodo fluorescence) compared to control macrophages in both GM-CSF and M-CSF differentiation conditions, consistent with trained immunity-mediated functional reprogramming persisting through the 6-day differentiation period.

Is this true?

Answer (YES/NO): NO